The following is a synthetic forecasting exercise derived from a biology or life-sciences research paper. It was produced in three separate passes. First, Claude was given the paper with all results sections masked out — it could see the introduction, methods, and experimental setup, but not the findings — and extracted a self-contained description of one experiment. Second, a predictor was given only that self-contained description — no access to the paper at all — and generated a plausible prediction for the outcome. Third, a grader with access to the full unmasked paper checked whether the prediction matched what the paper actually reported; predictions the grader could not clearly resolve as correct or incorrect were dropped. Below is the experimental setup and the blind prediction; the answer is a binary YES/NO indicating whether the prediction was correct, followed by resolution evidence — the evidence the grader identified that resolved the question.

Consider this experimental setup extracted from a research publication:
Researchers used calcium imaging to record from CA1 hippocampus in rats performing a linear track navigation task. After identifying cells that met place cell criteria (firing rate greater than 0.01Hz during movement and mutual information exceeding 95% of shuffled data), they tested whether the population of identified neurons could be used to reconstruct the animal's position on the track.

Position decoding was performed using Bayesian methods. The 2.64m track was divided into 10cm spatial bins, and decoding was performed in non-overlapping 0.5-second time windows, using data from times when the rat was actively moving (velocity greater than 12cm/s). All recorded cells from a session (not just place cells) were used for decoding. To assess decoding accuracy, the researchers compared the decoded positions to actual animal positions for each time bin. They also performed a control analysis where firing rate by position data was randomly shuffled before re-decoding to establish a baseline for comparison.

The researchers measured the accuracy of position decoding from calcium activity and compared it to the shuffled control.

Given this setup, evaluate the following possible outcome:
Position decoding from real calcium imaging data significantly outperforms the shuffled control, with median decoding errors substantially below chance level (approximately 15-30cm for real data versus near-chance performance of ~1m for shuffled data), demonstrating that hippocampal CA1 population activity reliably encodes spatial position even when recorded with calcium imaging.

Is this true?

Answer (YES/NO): NO